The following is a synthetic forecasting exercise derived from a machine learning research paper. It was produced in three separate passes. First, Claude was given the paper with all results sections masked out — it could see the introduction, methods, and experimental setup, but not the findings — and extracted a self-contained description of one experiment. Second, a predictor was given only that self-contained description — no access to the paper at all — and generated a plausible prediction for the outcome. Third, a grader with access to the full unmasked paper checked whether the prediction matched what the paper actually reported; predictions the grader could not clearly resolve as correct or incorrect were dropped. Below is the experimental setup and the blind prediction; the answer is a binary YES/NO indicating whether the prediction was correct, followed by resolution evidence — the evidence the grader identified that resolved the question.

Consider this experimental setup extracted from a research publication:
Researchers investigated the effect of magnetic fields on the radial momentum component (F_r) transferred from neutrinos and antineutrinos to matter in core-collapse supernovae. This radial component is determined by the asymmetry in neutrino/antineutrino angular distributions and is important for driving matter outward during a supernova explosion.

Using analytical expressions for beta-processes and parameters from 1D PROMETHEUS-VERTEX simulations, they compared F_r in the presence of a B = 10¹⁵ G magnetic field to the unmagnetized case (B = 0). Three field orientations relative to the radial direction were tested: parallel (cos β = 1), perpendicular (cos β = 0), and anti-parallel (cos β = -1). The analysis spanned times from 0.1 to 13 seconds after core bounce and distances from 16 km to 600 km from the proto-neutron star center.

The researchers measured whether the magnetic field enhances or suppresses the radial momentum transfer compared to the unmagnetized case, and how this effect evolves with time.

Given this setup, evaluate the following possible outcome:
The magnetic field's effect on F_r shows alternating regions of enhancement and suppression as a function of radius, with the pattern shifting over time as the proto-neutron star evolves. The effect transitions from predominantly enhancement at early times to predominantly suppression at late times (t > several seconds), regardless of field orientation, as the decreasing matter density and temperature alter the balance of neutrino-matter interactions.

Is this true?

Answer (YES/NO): NO